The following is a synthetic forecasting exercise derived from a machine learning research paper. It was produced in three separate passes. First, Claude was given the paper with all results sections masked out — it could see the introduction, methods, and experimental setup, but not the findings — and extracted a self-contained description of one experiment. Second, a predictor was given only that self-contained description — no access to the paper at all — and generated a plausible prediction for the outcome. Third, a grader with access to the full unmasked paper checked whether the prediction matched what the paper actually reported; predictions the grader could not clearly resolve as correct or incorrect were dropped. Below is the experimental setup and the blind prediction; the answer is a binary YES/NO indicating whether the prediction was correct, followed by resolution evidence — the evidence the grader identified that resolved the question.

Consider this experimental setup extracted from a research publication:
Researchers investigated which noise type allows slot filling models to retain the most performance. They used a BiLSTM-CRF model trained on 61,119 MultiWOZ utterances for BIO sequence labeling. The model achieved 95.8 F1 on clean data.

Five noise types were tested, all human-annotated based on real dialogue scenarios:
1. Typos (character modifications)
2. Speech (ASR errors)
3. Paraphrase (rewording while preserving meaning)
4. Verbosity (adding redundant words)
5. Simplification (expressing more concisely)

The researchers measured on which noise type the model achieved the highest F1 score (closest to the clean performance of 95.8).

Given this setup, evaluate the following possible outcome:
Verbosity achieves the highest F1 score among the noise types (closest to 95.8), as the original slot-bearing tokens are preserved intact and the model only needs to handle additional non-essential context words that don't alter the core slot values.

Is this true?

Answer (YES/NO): NO